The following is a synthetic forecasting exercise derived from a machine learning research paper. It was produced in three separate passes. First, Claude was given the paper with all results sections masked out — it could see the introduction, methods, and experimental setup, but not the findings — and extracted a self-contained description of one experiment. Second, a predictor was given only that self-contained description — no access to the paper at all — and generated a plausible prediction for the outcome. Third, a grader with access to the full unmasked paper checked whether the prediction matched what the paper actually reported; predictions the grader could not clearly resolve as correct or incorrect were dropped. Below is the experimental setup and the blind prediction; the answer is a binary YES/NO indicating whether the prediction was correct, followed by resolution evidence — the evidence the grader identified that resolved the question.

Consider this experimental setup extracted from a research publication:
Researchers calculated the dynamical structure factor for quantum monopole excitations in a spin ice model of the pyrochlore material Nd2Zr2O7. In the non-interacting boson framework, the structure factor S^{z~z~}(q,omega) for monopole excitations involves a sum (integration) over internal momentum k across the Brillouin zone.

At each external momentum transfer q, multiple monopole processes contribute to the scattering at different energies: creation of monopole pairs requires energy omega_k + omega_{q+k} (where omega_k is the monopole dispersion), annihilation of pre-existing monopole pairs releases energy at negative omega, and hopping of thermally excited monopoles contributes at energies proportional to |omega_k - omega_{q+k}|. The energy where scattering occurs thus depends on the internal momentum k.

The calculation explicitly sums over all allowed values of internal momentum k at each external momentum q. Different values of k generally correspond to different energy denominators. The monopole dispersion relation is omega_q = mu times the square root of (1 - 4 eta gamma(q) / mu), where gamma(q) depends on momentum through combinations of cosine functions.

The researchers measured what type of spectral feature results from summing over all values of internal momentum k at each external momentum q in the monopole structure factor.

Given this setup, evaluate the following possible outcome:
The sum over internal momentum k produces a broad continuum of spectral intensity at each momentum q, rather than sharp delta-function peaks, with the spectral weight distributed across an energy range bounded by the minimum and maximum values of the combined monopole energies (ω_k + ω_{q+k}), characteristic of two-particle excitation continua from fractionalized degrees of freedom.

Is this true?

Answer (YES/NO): YES